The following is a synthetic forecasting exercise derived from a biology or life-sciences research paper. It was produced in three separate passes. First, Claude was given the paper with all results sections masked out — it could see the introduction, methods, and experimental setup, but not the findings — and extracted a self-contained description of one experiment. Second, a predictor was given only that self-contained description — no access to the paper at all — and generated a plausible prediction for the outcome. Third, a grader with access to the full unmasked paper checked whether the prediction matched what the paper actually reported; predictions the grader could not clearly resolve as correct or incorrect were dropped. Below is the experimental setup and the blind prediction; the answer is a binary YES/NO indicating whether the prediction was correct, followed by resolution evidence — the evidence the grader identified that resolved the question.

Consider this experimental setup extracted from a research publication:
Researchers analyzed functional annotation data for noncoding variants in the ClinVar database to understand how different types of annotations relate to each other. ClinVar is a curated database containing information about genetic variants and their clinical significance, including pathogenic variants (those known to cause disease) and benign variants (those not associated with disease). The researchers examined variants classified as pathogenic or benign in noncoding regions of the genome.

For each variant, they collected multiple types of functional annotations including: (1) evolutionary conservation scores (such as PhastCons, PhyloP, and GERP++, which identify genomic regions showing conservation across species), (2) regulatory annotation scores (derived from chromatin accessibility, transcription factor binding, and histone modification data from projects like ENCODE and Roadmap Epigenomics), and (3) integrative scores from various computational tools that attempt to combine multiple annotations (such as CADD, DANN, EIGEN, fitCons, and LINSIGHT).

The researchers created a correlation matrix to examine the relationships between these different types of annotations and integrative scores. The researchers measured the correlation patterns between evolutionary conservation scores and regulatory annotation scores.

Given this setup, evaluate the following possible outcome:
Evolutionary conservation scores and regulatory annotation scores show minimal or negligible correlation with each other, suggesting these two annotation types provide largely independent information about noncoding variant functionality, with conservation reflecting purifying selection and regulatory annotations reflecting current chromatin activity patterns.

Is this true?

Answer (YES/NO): NO